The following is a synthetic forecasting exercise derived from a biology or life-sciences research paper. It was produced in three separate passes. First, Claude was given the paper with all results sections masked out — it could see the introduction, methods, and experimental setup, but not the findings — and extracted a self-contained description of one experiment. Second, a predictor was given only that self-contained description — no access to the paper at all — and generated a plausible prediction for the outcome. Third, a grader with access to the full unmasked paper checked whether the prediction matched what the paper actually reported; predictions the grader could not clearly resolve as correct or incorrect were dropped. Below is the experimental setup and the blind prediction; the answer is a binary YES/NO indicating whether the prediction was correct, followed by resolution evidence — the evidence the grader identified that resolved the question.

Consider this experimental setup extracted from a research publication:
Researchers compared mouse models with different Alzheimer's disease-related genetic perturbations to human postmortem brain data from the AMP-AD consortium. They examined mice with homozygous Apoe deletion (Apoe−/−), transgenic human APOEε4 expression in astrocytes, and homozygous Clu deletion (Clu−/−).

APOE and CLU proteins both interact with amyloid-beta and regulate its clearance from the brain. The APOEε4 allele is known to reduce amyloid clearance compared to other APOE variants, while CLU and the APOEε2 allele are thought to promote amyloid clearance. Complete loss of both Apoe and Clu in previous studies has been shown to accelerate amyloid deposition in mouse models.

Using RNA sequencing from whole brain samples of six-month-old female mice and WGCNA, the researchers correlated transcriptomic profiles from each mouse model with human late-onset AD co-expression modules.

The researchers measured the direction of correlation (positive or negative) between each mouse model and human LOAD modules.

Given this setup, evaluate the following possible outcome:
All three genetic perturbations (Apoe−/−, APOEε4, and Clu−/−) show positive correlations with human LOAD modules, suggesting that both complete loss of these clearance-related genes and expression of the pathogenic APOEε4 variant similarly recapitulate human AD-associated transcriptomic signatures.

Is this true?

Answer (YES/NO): NO